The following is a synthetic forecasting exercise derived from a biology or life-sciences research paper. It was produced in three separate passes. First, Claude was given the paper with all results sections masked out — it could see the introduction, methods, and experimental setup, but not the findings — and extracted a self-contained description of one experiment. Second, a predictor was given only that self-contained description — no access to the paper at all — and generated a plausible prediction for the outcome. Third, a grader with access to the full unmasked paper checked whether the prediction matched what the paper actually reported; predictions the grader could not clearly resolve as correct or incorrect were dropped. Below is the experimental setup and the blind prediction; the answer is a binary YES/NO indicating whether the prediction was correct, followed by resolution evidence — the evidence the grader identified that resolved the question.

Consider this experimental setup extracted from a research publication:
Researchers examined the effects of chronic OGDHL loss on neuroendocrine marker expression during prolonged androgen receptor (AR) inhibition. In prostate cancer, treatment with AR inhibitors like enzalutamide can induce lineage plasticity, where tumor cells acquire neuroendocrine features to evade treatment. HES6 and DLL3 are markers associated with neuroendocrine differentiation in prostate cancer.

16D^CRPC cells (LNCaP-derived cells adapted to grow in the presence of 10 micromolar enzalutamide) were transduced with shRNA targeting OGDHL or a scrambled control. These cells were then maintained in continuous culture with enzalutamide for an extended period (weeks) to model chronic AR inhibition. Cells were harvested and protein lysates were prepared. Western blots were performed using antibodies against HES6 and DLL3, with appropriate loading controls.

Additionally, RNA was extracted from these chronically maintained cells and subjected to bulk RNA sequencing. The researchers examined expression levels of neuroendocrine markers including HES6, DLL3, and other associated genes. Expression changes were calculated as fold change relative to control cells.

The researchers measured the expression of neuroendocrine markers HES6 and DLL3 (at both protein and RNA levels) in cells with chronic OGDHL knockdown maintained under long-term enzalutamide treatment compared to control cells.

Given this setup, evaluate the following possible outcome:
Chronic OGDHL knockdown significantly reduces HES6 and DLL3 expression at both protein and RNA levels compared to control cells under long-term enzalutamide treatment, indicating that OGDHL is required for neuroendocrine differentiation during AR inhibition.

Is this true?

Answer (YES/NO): YES